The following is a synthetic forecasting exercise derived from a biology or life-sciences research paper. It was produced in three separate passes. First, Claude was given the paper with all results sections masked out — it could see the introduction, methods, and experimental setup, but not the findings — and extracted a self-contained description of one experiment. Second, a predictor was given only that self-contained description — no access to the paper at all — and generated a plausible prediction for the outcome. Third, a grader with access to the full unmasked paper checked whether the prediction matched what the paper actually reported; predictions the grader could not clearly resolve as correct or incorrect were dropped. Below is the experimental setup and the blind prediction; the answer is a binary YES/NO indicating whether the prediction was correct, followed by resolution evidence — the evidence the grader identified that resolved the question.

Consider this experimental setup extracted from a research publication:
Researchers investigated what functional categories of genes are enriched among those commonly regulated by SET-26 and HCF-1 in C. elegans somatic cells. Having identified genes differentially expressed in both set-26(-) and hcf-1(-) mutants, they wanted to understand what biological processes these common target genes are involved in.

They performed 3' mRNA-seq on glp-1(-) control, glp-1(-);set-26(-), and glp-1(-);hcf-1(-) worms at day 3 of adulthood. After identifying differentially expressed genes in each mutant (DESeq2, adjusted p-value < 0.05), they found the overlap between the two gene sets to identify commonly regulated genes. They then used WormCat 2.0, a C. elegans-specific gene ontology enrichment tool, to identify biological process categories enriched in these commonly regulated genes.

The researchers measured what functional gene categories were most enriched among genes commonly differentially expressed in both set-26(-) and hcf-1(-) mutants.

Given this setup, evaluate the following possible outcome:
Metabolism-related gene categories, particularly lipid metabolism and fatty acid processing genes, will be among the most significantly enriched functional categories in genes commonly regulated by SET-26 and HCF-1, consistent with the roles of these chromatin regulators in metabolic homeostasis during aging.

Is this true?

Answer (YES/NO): YES